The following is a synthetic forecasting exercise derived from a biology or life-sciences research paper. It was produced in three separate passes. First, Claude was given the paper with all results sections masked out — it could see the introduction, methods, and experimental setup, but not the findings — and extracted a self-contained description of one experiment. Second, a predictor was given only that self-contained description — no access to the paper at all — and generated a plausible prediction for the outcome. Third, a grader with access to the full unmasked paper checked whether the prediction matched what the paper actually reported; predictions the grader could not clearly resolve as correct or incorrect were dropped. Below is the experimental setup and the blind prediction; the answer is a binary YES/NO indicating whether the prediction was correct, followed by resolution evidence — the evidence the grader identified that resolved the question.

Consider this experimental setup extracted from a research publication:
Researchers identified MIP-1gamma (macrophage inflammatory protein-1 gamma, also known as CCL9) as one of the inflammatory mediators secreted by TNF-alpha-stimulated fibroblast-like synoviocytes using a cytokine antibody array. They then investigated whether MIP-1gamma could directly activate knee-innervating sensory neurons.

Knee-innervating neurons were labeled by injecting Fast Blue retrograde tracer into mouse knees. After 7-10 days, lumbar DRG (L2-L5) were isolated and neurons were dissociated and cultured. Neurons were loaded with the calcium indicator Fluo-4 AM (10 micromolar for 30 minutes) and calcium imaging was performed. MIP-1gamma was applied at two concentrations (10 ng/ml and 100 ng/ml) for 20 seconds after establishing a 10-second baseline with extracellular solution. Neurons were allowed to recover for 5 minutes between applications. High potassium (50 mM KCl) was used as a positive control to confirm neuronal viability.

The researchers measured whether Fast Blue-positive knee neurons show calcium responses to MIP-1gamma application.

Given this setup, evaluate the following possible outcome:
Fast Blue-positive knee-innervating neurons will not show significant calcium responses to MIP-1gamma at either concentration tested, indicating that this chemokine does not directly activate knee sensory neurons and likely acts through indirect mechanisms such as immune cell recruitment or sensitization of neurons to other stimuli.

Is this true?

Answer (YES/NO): NO